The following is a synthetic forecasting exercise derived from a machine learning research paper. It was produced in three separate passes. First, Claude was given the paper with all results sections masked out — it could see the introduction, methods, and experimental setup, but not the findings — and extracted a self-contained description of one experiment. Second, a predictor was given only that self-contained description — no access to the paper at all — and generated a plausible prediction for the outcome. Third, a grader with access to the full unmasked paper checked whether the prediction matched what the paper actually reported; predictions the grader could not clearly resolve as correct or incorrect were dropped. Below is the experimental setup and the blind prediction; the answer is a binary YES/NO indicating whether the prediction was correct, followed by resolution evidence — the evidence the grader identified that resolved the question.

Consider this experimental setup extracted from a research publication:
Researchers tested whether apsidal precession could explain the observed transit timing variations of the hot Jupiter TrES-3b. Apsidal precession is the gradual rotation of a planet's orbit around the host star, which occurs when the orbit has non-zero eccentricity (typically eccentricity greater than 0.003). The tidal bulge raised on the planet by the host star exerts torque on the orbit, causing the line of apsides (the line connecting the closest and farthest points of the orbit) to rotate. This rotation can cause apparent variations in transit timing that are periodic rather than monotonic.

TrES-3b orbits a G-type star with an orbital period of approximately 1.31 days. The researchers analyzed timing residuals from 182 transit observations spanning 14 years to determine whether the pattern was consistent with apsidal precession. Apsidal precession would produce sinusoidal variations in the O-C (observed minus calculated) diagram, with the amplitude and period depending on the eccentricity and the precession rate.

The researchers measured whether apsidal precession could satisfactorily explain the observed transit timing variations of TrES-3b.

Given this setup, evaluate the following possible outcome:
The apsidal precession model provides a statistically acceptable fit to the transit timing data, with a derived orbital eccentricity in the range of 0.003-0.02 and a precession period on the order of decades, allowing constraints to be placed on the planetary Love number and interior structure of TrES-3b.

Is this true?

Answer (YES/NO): NO